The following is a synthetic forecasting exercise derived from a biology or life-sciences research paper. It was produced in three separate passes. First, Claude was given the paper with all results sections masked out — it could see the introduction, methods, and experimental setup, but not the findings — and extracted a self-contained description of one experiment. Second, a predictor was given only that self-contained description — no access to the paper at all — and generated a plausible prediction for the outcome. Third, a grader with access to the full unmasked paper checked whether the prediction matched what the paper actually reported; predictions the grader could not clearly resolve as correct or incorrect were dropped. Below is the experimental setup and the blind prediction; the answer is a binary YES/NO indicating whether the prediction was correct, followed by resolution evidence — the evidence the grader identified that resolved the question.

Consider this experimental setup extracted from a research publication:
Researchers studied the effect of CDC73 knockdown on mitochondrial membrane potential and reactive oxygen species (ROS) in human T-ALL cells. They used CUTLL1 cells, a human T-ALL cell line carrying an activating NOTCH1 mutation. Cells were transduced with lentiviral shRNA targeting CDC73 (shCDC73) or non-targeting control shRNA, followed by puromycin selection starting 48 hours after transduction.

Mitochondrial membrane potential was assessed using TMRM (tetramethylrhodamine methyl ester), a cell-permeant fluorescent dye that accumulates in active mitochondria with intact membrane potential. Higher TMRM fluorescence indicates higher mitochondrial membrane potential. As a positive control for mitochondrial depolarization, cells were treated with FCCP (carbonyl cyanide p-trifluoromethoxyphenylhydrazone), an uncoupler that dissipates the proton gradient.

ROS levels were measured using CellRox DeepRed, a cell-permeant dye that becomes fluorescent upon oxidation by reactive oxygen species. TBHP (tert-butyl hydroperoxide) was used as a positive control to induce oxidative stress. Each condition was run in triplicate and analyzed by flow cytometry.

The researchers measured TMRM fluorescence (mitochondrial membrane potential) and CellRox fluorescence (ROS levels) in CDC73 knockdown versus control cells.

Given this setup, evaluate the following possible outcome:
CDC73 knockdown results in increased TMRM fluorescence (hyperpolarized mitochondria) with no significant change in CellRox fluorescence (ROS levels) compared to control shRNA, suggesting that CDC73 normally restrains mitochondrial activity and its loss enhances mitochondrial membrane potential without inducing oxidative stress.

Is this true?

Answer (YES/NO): NO